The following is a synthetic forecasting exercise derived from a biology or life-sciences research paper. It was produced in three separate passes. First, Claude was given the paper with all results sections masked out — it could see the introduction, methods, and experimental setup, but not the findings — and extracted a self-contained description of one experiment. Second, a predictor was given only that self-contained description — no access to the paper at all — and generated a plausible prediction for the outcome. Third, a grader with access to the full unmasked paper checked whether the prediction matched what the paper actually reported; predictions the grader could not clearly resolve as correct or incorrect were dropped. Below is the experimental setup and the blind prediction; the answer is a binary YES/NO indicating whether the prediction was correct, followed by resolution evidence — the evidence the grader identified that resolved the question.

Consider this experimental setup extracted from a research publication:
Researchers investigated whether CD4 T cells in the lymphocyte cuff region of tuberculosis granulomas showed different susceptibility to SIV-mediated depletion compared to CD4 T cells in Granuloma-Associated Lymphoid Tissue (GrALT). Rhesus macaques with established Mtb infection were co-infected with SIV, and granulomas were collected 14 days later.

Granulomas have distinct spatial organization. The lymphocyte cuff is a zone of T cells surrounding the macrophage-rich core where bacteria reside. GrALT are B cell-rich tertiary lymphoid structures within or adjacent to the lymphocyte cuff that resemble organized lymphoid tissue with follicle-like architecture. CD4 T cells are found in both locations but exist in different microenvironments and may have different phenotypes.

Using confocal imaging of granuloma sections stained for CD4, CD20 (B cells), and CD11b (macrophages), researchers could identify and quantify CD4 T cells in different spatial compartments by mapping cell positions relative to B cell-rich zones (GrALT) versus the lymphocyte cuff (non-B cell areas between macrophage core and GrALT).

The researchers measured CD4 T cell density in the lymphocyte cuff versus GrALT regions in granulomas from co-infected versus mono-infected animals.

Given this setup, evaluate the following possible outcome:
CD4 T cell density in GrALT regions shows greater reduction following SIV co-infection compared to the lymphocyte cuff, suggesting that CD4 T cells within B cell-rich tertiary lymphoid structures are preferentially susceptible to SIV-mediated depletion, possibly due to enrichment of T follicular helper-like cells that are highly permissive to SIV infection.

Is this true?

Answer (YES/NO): NO